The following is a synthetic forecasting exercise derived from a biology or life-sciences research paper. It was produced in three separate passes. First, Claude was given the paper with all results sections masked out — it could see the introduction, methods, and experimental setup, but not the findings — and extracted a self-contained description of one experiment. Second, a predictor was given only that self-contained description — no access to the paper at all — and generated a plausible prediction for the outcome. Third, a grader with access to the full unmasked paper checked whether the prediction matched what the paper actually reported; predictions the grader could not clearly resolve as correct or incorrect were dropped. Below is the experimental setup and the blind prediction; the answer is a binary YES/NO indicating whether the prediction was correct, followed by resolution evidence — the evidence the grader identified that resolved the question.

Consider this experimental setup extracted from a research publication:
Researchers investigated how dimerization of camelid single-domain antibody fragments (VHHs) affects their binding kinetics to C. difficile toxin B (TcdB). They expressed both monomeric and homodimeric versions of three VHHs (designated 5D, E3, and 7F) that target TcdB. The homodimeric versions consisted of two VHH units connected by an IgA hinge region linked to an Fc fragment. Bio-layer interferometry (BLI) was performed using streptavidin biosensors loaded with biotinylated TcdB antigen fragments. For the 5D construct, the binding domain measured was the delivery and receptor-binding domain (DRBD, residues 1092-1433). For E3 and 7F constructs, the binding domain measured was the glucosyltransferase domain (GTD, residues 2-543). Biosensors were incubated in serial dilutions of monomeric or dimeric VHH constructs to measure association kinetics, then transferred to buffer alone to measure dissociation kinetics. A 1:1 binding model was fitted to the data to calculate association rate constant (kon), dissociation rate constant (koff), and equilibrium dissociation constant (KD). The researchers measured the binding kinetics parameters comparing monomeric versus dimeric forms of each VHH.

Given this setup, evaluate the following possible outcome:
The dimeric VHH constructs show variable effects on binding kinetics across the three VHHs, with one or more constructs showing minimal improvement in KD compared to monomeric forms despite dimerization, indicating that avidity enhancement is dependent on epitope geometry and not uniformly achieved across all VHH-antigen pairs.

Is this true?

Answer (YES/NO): NO